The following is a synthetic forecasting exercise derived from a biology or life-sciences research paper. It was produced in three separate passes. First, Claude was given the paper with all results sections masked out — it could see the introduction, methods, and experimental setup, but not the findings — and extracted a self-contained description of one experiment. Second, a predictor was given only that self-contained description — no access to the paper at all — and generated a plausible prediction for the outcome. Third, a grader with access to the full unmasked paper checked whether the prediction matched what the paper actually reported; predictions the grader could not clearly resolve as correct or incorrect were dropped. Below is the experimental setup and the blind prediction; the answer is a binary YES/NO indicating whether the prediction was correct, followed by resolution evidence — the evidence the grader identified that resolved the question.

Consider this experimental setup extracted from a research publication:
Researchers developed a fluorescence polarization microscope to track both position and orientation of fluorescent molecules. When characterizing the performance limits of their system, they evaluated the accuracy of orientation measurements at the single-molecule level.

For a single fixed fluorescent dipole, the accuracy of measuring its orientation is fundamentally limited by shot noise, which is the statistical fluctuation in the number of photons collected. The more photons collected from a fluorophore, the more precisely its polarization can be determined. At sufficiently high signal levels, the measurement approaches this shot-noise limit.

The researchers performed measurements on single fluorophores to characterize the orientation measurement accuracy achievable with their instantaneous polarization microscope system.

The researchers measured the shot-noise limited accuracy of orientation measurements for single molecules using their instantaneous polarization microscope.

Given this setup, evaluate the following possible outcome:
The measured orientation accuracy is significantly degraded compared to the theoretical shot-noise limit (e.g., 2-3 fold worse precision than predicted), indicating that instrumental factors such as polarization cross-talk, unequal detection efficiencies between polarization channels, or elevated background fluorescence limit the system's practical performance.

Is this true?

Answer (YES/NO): NO